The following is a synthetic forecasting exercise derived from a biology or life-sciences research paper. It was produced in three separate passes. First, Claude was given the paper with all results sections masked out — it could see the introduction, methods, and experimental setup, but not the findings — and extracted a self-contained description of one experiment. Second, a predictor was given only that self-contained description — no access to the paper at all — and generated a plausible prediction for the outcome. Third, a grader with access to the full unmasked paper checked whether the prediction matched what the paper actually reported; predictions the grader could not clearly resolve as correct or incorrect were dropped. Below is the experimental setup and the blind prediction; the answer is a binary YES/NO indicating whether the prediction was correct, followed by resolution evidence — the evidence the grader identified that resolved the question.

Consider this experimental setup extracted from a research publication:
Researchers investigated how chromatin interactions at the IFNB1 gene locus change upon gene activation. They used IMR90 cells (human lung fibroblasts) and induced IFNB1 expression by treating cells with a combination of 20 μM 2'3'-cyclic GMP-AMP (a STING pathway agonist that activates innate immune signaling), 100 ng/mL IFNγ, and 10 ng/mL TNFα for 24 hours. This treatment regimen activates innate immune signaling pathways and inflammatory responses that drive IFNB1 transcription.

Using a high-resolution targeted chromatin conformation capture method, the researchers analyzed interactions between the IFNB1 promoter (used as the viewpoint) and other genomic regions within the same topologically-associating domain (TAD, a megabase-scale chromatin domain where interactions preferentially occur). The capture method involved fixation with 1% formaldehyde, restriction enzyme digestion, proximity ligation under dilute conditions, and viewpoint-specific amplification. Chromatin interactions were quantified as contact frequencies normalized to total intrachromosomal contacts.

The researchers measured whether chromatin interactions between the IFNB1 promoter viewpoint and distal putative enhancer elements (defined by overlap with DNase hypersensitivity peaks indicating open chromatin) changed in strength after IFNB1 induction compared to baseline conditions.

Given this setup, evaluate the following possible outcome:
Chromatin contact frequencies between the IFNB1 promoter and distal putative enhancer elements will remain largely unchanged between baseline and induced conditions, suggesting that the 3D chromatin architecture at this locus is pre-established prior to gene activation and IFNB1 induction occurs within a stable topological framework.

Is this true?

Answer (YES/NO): NO